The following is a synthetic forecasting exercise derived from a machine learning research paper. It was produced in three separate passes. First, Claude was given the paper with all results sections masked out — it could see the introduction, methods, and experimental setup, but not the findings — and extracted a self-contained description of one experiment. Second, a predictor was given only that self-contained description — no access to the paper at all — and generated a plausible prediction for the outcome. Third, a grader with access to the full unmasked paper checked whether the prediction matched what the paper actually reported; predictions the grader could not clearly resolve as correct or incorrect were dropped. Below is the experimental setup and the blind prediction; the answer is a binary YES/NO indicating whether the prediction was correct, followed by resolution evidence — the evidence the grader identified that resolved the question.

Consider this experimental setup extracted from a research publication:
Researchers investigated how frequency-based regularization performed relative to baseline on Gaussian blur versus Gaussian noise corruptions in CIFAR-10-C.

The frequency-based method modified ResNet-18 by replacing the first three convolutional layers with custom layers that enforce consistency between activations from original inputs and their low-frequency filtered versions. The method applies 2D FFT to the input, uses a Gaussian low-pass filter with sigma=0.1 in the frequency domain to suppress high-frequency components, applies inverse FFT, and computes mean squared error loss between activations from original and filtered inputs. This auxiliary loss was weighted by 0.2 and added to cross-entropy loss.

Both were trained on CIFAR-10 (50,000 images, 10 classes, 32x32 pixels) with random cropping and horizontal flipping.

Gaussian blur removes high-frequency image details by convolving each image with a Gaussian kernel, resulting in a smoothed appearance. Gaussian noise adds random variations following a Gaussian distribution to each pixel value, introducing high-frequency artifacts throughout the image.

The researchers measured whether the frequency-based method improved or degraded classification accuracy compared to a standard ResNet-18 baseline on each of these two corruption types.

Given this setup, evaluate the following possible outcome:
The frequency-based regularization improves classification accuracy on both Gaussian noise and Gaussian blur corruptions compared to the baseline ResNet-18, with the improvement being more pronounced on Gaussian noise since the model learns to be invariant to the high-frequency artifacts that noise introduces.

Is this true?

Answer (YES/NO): NO